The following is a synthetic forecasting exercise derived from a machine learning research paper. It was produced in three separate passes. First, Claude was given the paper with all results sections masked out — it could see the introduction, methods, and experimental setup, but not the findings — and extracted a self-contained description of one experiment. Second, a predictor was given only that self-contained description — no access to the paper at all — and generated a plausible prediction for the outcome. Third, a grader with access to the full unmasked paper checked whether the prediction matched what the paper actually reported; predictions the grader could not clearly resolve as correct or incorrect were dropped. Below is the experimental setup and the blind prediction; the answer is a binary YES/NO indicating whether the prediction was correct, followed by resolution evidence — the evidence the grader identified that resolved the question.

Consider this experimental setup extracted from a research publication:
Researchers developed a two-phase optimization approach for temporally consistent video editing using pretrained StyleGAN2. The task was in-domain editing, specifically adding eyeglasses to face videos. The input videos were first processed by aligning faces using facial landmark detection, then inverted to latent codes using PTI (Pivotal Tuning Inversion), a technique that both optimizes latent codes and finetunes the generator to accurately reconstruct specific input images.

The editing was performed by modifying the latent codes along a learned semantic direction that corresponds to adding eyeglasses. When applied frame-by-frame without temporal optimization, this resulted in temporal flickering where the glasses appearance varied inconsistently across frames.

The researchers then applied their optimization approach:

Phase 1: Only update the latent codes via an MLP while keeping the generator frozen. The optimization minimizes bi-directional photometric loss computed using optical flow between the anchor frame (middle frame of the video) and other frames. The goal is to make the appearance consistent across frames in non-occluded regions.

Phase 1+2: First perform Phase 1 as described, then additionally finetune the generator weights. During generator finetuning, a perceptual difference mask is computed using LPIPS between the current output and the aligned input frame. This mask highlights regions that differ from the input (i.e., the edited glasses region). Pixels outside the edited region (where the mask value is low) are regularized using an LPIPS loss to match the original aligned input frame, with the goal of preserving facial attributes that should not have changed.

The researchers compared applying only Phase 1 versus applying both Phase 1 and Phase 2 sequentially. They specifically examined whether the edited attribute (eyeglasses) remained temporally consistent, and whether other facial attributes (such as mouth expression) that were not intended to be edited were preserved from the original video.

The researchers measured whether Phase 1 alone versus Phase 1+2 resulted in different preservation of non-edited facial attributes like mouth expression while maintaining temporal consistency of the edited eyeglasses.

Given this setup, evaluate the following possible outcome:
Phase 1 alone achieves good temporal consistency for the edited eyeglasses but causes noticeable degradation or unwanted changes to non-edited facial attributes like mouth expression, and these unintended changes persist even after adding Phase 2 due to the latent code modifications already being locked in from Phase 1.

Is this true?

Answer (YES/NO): NO